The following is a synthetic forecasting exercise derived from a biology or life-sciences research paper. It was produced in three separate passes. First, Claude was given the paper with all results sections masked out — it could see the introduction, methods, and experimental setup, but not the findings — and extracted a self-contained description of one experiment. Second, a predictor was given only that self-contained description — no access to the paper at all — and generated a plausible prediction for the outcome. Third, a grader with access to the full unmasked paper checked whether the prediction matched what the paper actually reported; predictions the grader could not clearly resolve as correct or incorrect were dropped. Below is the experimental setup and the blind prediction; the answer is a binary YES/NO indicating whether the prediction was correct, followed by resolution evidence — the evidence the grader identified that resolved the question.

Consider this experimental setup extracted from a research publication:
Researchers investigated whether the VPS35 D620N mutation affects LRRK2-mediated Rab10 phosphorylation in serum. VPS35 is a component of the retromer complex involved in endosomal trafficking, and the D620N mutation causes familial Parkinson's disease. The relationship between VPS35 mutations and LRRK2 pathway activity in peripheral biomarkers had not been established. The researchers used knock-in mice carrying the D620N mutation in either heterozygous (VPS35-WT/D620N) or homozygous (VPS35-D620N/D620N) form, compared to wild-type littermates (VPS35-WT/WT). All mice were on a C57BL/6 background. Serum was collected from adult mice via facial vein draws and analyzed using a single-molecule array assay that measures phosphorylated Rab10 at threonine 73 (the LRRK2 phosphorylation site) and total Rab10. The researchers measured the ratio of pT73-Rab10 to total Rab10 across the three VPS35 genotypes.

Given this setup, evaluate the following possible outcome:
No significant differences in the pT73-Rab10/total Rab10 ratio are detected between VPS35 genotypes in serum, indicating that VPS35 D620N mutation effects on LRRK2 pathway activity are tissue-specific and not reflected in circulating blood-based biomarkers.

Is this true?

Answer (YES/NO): NO